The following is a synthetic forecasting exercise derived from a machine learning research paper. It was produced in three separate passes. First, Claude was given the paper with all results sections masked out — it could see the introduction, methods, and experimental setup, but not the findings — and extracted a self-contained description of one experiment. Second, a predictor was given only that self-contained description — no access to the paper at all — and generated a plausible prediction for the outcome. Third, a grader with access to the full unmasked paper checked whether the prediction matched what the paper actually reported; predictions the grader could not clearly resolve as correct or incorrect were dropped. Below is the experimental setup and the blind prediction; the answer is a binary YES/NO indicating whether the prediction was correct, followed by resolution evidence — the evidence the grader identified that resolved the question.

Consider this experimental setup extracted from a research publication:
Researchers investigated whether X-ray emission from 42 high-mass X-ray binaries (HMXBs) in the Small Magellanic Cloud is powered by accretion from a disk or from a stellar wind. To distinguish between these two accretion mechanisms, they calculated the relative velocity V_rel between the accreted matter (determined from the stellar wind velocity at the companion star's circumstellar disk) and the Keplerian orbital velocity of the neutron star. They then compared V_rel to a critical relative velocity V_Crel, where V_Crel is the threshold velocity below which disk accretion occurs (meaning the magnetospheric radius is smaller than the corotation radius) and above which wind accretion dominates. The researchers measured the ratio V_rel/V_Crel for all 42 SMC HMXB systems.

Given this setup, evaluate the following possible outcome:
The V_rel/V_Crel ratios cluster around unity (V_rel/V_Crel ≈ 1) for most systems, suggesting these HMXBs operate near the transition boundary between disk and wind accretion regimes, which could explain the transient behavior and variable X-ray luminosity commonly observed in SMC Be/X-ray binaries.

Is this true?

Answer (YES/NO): NO